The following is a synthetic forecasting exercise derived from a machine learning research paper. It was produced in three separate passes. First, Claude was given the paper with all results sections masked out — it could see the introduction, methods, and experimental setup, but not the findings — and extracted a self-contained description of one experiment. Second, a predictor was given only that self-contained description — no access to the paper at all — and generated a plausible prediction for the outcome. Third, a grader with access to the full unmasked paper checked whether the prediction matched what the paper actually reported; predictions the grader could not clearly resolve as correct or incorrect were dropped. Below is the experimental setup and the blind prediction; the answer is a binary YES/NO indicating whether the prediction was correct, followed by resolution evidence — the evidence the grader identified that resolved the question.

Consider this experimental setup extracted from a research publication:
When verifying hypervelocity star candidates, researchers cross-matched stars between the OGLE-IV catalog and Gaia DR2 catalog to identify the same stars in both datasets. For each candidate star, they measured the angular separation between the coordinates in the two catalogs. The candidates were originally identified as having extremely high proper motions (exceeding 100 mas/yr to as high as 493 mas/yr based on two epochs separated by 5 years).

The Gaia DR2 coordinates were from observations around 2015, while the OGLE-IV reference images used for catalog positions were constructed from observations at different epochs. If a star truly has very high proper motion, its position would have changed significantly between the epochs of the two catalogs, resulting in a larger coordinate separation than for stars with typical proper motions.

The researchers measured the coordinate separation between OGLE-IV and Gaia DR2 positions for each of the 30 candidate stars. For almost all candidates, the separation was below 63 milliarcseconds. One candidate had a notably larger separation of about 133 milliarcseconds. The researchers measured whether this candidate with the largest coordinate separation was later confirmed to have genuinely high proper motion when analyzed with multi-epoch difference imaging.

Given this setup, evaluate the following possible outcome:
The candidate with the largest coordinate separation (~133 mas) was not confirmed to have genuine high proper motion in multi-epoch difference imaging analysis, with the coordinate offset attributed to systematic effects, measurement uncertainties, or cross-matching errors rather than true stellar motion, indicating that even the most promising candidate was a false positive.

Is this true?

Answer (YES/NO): NO